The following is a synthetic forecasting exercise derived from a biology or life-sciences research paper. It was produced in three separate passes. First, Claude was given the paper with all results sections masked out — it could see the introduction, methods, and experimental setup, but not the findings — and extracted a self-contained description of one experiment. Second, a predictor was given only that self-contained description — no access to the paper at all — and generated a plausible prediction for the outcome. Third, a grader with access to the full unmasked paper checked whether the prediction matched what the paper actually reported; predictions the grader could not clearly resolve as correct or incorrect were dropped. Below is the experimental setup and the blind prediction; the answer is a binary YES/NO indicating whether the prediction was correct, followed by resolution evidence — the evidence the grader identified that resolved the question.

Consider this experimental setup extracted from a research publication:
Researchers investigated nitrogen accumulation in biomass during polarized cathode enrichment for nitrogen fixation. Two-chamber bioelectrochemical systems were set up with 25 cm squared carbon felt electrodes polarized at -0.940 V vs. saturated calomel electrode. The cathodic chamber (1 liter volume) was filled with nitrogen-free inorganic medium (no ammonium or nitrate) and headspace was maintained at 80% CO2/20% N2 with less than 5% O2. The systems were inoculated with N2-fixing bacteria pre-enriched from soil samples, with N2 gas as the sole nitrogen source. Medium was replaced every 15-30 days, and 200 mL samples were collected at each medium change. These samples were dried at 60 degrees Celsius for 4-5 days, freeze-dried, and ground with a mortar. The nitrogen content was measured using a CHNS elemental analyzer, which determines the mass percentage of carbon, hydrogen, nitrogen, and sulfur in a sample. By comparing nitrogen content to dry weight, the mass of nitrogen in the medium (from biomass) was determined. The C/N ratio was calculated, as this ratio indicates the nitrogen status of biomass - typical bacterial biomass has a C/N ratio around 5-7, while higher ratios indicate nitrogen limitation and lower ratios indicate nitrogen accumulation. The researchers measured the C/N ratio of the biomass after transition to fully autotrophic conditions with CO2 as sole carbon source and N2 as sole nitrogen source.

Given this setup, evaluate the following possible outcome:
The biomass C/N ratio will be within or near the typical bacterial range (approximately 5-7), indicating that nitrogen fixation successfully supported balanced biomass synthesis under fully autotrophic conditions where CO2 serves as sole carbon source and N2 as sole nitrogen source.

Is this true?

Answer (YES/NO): NO